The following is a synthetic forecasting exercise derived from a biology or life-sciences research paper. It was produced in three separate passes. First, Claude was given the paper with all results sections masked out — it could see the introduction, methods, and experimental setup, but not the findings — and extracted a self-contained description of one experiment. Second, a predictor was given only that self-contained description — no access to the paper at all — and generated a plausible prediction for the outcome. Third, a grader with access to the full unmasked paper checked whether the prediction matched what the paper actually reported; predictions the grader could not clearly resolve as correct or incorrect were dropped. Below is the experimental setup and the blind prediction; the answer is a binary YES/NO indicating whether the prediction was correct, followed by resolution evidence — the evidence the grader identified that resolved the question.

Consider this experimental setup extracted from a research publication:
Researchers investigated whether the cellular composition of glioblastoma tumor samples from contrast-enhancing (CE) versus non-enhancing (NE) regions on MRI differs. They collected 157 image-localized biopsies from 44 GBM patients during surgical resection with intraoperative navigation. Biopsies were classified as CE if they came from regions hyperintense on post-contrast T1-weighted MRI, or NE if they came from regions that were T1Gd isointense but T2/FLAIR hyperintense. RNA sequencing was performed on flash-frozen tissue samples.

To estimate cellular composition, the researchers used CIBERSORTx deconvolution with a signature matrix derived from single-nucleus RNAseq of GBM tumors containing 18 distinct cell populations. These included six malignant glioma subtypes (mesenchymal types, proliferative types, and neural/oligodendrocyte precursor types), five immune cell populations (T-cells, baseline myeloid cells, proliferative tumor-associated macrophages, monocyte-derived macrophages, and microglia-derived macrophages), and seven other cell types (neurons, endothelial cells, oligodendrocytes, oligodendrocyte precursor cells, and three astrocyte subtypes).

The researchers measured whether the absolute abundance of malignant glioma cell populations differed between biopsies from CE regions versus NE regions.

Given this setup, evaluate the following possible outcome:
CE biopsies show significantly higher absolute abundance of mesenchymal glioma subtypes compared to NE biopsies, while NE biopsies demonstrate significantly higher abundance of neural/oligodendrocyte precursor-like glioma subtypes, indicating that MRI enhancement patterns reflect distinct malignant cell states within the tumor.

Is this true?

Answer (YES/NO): YES